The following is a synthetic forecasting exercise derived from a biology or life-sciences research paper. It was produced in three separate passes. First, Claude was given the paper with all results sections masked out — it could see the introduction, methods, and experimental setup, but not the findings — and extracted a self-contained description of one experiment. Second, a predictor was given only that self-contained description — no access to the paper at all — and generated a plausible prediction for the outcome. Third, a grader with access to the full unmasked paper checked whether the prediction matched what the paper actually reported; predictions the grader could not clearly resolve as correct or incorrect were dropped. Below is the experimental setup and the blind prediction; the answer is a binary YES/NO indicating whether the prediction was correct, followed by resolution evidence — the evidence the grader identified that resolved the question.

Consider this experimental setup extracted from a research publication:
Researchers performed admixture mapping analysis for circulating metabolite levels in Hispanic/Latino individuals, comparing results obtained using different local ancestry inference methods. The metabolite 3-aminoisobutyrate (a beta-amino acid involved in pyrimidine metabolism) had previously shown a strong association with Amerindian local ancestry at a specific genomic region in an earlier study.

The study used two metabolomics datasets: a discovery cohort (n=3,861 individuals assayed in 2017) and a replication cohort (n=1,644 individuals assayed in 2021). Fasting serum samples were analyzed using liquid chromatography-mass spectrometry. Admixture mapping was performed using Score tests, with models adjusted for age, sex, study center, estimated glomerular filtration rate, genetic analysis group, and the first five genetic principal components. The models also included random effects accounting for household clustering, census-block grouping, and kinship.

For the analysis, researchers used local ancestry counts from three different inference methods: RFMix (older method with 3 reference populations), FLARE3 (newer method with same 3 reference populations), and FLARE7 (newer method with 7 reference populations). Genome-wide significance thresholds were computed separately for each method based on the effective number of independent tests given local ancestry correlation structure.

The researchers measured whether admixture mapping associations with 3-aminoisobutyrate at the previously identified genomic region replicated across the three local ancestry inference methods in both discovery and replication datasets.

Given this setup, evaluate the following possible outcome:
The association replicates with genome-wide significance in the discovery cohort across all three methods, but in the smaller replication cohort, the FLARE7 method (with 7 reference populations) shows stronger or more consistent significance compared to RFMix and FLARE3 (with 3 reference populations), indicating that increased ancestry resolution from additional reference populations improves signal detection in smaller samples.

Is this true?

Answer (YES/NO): NO